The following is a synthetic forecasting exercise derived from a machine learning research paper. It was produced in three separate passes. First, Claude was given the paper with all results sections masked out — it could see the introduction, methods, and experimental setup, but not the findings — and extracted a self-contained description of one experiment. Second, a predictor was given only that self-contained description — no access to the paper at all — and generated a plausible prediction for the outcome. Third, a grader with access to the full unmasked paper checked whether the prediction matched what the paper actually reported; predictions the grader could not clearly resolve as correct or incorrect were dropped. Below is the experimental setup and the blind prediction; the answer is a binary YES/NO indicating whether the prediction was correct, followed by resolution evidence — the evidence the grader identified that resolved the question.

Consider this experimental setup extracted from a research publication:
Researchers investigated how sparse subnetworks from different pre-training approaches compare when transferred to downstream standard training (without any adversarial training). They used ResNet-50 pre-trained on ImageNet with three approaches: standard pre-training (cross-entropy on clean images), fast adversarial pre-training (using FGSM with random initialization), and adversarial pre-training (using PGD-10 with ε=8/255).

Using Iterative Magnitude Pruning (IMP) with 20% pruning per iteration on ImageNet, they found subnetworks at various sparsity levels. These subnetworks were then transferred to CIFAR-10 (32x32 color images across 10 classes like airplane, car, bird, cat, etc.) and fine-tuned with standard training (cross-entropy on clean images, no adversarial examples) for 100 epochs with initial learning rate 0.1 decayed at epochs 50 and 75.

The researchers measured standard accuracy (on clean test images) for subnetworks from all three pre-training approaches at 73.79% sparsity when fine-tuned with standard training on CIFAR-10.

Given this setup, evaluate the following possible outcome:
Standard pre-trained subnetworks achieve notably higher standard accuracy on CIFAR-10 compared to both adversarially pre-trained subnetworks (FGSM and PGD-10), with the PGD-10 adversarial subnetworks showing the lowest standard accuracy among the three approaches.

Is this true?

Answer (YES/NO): NO